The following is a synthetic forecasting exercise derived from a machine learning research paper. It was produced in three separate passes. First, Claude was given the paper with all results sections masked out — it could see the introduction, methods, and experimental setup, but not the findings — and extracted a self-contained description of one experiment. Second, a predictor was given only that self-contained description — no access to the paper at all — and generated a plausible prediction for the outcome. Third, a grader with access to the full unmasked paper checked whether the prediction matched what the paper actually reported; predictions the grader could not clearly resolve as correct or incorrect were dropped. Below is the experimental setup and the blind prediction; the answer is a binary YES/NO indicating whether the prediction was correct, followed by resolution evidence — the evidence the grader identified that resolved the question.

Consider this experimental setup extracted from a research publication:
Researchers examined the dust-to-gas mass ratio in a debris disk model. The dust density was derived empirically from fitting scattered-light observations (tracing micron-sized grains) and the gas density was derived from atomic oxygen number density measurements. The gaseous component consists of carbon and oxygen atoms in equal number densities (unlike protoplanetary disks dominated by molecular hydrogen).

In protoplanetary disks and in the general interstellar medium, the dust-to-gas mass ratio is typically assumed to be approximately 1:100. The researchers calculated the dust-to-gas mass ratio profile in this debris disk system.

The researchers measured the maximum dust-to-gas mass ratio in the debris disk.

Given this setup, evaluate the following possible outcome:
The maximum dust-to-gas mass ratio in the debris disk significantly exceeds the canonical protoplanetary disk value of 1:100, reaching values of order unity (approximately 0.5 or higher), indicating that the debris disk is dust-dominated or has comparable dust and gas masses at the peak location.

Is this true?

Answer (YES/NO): NO